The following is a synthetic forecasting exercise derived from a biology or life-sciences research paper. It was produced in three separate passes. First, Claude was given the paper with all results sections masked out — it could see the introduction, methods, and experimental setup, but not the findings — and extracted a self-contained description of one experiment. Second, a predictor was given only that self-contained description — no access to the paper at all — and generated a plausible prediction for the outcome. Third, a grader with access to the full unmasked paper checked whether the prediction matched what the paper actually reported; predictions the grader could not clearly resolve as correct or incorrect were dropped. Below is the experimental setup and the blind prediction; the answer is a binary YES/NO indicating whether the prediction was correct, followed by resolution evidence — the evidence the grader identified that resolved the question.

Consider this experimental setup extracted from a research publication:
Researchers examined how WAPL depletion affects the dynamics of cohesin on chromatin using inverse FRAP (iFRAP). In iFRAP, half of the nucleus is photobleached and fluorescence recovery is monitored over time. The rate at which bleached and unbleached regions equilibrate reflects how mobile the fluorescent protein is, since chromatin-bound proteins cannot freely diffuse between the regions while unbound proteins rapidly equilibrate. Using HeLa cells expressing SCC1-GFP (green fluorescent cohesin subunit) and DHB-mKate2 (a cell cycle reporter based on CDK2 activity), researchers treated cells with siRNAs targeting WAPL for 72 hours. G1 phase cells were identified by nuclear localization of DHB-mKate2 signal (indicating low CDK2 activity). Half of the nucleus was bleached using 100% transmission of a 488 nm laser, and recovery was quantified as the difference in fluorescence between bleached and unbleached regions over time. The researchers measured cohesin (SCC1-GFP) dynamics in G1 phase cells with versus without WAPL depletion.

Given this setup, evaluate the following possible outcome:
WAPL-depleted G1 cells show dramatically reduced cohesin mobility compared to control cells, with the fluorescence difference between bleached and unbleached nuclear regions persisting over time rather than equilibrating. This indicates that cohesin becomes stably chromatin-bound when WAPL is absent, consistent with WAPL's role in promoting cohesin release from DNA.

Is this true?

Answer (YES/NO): NO